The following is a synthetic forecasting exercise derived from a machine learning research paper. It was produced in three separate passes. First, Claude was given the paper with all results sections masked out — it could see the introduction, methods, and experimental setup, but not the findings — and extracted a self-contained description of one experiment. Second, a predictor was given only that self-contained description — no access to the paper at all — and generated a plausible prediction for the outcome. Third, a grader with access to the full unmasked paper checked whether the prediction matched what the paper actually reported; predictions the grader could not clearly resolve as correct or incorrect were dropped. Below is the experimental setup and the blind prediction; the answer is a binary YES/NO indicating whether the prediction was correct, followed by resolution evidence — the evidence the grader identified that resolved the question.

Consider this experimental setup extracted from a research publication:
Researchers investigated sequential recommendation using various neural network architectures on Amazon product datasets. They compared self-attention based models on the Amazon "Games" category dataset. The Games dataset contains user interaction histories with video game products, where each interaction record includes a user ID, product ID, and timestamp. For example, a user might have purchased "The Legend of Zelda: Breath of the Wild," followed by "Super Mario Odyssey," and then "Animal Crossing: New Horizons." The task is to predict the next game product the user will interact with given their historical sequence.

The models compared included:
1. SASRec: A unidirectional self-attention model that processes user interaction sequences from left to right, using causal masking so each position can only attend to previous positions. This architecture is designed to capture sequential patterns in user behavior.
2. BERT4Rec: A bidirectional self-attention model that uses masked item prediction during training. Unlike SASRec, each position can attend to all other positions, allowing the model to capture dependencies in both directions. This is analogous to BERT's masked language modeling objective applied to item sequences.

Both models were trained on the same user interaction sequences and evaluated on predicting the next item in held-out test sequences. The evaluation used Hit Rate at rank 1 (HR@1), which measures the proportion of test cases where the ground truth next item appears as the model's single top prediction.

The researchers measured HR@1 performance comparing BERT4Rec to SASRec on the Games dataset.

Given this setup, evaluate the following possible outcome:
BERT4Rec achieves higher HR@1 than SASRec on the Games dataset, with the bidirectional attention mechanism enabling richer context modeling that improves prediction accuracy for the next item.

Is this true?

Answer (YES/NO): YES